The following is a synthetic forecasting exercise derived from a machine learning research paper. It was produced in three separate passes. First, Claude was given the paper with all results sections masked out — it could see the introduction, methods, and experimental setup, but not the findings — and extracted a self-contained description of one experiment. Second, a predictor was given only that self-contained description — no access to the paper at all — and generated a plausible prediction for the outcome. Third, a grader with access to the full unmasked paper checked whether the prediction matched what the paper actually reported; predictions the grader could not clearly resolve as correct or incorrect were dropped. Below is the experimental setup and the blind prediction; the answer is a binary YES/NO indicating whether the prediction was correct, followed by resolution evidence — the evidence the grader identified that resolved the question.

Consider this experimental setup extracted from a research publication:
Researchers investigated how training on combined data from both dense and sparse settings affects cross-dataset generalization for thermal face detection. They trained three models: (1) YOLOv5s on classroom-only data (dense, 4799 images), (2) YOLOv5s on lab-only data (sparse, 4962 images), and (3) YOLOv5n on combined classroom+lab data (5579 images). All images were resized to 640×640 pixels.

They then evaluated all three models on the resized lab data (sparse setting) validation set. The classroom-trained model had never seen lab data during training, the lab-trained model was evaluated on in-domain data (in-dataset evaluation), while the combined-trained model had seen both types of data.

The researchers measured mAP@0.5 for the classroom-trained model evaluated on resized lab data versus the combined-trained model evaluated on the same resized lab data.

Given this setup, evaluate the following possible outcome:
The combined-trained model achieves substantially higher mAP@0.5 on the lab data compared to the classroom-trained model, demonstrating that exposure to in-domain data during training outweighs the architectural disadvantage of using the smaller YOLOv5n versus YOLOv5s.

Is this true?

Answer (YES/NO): YES